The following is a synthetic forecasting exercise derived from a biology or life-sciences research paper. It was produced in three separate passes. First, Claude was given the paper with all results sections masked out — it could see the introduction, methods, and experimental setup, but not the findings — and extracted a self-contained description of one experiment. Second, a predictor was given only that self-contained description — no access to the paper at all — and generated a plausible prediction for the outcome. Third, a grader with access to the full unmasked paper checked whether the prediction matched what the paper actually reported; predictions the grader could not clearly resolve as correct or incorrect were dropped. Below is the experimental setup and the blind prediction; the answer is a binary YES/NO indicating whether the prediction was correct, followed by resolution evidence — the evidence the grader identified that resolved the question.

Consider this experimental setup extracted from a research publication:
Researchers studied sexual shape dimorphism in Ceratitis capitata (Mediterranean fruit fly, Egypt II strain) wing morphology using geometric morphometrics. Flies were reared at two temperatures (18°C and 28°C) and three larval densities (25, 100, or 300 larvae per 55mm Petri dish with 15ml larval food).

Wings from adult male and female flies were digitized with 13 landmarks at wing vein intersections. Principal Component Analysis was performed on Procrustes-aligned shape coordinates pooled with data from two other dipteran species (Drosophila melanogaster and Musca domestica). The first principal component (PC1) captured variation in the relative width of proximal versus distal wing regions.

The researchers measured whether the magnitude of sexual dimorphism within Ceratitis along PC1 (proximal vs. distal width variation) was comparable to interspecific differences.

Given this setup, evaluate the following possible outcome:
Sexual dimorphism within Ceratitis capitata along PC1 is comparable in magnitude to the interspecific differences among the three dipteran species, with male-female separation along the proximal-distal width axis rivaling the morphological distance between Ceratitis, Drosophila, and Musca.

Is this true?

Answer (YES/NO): YES